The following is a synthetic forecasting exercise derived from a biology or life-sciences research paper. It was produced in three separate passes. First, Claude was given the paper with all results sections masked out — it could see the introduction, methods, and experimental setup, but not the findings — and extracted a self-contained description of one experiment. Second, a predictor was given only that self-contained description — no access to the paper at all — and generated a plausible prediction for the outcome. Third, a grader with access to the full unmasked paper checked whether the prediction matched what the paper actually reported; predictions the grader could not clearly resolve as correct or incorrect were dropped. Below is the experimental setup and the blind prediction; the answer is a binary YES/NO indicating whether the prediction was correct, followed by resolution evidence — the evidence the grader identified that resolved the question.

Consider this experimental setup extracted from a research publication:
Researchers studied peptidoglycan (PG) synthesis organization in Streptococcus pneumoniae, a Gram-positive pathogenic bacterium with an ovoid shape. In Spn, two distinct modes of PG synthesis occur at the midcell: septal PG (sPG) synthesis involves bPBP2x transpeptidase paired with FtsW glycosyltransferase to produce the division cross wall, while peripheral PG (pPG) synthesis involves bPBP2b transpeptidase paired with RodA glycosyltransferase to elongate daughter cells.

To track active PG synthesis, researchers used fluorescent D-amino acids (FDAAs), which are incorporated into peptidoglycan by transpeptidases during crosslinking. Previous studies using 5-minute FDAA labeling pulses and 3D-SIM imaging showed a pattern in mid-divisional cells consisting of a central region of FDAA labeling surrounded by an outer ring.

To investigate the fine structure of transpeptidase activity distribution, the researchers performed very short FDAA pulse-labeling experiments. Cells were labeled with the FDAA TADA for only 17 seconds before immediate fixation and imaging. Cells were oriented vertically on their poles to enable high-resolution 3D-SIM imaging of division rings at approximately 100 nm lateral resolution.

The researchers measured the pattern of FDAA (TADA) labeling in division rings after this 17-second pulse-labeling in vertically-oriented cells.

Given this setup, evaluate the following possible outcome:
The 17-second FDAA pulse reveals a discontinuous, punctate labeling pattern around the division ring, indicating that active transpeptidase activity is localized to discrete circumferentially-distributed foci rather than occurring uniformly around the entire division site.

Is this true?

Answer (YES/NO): YES